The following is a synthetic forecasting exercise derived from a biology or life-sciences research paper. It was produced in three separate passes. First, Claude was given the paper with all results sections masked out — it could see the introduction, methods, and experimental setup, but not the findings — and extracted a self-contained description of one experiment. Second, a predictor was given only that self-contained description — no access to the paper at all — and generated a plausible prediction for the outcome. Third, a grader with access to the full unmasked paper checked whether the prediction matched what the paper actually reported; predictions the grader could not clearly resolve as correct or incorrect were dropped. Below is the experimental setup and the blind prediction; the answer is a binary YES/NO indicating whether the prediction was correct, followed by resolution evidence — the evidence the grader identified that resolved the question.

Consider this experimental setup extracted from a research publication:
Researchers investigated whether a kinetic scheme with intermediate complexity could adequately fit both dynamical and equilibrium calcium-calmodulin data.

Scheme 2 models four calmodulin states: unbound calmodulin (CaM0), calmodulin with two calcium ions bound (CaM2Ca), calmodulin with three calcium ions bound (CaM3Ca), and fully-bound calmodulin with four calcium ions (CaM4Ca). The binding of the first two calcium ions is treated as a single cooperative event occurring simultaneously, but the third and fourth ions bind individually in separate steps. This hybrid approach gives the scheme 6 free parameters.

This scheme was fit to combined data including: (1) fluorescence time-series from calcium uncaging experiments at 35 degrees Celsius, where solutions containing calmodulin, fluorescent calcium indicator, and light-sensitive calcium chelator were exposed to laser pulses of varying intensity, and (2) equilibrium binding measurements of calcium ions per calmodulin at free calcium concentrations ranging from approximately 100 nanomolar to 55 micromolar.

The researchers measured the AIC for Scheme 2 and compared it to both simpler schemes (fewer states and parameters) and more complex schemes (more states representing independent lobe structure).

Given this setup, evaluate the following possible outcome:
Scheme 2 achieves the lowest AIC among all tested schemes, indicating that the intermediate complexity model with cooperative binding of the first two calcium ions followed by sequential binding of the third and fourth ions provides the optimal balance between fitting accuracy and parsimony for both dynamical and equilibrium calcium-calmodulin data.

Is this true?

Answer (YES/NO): NO